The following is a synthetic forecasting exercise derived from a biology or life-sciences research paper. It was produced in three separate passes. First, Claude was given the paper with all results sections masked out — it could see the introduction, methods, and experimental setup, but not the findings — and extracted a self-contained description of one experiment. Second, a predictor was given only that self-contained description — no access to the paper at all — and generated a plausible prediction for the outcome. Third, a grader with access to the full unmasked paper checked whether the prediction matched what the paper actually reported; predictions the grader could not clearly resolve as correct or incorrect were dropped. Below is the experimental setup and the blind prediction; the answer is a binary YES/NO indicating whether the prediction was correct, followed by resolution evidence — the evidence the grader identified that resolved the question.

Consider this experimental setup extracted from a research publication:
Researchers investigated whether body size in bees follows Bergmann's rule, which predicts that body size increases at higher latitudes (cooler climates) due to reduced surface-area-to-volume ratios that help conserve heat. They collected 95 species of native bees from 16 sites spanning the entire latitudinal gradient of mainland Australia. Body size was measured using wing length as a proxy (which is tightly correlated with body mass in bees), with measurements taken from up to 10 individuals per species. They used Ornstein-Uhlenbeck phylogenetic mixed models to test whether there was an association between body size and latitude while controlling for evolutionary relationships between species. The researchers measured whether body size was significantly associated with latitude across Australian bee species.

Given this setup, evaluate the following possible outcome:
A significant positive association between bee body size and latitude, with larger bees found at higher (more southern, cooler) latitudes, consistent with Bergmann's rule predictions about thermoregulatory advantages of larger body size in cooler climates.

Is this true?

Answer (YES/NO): NO